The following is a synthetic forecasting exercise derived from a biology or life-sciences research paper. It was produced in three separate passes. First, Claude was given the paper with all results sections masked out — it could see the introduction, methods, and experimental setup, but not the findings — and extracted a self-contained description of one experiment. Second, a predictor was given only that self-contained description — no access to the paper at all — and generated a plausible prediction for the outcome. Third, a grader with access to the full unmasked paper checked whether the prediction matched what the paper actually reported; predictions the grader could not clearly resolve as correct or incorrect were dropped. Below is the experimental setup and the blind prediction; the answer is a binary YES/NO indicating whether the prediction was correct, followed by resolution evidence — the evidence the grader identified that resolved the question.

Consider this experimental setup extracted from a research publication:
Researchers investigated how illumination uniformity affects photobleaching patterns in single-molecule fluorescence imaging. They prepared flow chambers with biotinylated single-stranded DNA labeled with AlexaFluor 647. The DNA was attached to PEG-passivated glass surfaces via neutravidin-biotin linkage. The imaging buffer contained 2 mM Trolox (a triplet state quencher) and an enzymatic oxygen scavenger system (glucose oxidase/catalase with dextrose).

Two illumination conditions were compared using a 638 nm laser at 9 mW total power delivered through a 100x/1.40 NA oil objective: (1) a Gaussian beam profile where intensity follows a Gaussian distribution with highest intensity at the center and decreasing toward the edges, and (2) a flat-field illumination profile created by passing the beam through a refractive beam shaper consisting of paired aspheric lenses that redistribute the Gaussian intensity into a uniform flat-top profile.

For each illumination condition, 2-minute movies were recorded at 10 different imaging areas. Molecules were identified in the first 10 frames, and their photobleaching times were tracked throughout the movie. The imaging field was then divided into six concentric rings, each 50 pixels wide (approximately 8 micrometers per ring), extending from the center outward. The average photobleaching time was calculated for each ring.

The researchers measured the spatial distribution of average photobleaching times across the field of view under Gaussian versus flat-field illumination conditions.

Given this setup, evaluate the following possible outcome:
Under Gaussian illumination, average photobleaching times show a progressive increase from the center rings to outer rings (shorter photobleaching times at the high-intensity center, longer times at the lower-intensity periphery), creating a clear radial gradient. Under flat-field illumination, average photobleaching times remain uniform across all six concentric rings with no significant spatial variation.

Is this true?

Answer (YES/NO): YES